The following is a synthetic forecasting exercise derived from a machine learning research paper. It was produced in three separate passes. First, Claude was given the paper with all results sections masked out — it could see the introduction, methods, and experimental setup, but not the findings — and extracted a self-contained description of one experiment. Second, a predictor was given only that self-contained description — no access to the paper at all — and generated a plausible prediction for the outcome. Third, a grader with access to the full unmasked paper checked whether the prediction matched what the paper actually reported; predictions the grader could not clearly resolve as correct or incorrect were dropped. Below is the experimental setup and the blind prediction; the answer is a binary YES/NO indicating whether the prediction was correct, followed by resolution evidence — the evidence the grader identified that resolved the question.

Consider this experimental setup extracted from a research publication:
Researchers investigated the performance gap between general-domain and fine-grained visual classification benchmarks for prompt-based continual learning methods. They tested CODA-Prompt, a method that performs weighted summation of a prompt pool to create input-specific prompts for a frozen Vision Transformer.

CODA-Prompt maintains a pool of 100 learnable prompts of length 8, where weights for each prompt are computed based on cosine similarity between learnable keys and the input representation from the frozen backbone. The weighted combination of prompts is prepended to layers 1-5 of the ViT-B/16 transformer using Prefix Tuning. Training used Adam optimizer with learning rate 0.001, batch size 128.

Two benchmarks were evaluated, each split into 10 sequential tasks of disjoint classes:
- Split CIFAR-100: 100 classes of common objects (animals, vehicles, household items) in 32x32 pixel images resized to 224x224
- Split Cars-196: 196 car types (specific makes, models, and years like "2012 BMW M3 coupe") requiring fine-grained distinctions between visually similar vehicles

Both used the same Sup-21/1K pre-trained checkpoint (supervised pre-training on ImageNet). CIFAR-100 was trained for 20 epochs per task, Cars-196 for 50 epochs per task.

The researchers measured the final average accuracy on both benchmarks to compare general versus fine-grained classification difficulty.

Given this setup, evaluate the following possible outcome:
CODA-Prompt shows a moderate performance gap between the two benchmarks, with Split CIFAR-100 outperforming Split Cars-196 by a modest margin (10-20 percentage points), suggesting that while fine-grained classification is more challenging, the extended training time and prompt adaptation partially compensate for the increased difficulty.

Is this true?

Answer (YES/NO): NO